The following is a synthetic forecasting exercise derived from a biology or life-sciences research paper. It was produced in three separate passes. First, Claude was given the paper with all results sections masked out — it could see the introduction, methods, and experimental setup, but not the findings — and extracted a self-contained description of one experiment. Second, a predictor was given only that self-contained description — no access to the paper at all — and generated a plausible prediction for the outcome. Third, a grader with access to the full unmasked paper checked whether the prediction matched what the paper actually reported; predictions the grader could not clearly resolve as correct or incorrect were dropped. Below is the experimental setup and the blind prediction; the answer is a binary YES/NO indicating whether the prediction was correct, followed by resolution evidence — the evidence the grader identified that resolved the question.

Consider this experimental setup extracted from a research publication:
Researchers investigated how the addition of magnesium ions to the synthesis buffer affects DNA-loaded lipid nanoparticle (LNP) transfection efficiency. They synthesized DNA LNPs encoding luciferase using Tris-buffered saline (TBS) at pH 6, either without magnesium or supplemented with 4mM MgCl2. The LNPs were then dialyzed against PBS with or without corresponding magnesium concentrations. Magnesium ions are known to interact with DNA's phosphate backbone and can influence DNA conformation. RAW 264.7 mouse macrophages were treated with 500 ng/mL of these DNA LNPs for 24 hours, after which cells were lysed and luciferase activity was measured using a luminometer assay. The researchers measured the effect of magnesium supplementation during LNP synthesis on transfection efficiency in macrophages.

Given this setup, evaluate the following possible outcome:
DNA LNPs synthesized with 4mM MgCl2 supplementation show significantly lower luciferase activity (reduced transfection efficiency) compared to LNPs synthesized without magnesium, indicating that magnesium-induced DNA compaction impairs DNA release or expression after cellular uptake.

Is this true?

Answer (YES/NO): NO